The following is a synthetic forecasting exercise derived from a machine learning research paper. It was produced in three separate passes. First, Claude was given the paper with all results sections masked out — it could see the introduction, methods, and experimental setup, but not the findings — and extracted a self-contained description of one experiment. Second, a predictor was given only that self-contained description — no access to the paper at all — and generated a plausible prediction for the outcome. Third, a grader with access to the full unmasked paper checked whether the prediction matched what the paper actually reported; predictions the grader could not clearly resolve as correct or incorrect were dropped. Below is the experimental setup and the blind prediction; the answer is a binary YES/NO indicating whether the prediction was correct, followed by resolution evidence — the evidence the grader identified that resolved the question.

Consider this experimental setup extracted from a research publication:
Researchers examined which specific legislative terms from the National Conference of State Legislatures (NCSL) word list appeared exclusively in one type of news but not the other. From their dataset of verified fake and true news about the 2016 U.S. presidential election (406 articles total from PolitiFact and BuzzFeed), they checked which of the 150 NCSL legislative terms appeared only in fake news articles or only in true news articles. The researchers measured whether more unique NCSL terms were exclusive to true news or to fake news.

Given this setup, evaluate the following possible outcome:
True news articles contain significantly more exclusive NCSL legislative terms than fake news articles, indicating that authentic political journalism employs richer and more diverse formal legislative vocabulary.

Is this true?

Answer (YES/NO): YES